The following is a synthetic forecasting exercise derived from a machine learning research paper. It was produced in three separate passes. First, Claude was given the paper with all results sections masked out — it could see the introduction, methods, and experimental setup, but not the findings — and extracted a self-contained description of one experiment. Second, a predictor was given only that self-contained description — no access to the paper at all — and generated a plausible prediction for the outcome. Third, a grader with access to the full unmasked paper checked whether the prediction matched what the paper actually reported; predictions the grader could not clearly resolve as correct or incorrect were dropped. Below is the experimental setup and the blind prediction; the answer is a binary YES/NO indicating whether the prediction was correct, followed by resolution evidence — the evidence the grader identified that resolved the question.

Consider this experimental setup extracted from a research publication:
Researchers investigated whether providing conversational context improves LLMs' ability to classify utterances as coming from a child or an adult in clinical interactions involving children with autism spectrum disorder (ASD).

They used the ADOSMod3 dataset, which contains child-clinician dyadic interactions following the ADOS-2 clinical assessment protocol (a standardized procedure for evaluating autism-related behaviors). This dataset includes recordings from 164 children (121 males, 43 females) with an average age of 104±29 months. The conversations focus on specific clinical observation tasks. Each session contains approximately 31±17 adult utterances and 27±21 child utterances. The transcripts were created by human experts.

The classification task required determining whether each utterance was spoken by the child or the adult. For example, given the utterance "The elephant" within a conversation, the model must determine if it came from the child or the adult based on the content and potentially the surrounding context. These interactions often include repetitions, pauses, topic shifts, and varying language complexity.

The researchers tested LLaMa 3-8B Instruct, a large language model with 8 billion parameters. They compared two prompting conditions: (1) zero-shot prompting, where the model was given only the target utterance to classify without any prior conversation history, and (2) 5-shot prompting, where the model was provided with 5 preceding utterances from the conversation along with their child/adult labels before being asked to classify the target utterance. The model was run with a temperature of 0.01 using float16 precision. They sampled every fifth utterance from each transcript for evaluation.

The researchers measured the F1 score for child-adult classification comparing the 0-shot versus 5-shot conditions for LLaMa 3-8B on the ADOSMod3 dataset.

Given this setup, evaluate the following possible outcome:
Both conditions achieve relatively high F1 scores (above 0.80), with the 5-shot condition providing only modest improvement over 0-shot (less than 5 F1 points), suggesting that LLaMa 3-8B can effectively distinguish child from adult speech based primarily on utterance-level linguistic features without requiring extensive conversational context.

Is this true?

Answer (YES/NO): NO